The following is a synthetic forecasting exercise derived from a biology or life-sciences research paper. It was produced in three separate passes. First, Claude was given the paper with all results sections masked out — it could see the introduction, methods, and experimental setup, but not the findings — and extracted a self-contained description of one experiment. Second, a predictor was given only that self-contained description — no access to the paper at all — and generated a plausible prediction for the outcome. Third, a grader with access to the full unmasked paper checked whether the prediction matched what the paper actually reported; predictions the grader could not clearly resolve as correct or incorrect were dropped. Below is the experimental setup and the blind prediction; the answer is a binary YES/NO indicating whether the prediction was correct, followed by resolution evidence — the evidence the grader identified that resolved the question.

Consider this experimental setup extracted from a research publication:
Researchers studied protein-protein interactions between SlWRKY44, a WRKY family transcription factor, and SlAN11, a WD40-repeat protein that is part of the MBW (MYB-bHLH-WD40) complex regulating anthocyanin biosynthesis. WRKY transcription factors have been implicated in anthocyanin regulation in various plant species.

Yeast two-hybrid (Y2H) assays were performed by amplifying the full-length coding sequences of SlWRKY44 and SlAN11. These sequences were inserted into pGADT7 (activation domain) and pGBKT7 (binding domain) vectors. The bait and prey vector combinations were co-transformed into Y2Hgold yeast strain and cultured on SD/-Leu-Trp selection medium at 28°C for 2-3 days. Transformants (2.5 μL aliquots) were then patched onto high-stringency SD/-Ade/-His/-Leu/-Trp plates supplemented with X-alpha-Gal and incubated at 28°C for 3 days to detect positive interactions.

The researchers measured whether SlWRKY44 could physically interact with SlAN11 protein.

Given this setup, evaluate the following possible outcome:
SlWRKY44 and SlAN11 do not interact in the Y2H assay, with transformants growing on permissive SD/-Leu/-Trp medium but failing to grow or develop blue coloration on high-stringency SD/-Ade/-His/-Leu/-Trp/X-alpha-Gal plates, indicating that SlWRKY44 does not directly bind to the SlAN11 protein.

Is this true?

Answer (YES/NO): NO